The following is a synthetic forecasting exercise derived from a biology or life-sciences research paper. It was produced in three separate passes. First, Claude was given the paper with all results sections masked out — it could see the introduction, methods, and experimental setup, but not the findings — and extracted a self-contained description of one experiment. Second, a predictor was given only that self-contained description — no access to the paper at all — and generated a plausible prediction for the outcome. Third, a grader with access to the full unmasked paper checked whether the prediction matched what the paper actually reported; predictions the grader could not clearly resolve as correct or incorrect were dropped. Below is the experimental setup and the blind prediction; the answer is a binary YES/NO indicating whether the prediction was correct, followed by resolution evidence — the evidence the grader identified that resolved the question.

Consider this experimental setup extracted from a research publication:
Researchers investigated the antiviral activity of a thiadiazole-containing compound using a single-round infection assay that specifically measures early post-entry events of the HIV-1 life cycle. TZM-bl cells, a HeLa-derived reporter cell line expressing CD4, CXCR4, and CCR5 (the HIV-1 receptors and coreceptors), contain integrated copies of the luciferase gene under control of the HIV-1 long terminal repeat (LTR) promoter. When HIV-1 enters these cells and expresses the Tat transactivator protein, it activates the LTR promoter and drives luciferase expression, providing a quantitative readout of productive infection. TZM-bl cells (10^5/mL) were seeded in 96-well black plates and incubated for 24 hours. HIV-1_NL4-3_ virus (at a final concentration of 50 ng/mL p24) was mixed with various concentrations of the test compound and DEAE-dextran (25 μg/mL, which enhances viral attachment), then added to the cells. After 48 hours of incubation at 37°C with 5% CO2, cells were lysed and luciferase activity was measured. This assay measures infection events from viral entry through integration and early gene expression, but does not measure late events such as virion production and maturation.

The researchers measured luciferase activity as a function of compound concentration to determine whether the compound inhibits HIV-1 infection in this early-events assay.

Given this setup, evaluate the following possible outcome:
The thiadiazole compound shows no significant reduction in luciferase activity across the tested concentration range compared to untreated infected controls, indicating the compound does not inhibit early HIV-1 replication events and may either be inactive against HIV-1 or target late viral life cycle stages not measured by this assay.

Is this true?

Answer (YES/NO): YES